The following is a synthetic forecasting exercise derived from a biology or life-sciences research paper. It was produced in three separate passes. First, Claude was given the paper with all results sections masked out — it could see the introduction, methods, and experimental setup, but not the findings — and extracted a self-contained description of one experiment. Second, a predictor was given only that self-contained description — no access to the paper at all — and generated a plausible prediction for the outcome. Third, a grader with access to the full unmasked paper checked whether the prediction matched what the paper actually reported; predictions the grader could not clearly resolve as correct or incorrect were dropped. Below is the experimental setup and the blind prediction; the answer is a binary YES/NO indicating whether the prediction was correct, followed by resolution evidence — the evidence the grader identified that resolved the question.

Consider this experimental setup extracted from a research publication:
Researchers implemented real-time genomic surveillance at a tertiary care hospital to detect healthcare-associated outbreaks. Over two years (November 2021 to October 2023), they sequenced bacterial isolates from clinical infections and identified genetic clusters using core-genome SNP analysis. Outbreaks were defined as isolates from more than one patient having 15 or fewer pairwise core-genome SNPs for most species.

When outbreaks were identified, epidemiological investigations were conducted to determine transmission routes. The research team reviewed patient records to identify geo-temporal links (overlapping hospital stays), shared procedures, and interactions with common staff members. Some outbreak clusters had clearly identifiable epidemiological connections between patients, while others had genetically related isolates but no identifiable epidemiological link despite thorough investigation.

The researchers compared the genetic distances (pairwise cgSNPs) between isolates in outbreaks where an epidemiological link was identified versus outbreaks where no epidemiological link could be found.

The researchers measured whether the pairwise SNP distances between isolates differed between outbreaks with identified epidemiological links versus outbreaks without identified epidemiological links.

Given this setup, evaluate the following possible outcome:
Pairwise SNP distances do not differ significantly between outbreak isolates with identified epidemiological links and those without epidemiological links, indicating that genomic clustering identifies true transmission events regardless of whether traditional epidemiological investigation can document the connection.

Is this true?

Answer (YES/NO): NO